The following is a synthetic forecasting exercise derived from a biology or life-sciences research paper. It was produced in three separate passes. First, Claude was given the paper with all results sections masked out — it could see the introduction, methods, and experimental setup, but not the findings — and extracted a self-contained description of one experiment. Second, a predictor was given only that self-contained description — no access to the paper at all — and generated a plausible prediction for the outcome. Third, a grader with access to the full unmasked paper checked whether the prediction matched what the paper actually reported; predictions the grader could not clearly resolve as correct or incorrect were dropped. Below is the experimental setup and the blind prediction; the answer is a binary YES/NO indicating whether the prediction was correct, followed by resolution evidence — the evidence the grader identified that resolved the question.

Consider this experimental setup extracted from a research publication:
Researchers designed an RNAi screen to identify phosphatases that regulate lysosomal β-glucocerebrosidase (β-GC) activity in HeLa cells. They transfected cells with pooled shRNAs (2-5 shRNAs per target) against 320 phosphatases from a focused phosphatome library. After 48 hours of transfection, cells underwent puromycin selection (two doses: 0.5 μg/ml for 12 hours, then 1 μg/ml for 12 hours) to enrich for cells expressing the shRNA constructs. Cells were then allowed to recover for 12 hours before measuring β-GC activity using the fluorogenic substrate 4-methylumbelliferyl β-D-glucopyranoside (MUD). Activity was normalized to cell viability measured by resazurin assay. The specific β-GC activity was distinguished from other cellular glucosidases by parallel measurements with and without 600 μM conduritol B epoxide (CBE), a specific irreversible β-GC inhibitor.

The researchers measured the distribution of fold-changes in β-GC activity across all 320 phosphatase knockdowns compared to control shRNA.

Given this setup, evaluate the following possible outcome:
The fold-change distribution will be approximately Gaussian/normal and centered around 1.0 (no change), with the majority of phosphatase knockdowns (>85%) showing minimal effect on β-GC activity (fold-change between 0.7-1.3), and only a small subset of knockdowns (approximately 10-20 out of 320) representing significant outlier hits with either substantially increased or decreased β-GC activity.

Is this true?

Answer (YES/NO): NO